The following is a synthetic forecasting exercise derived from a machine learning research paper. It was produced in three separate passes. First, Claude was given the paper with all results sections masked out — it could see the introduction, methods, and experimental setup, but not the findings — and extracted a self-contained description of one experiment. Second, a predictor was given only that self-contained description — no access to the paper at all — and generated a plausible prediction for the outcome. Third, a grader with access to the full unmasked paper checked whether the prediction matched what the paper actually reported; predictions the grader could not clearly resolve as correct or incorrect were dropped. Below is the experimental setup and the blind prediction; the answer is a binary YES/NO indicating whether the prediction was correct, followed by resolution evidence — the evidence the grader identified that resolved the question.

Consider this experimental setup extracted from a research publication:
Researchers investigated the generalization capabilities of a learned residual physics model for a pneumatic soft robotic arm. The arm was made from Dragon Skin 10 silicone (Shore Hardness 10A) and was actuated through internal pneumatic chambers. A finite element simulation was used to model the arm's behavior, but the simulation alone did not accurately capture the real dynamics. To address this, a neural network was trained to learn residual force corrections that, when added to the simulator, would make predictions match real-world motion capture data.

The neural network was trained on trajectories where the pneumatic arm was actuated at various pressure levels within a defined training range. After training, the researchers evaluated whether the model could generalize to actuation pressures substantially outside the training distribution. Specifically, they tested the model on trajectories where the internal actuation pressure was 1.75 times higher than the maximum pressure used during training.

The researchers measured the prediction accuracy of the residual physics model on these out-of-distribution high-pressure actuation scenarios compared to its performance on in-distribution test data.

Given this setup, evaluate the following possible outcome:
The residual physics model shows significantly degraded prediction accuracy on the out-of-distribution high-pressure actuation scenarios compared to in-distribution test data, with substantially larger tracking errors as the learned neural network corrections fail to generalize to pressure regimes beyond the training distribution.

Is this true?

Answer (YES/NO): YES